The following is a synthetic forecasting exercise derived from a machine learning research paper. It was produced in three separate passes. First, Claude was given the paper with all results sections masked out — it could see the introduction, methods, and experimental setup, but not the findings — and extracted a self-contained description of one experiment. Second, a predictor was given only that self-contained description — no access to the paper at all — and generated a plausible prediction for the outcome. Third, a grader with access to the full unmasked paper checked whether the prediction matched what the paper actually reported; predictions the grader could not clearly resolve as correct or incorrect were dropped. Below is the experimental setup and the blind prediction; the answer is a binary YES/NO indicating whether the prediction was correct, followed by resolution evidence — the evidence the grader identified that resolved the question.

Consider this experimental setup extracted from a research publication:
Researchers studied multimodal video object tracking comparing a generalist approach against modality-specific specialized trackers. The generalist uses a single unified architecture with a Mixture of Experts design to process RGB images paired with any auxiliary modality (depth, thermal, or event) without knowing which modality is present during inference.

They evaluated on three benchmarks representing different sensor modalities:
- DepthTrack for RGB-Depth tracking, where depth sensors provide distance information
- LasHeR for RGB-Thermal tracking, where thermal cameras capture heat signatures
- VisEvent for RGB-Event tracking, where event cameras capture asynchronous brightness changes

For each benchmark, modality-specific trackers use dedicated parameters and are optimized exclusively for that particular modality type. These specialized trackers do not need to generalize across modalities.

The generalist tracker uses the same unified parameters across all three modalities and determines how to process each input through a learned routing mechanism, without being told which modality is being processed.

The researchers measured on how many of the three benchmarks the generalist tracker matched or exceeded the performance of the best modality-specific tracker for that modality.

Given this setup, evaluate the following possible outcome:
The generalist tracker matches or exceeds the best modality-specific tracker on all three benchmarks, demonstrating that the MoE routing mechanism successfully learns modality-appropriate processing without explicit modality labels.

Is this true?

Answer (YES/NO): NO